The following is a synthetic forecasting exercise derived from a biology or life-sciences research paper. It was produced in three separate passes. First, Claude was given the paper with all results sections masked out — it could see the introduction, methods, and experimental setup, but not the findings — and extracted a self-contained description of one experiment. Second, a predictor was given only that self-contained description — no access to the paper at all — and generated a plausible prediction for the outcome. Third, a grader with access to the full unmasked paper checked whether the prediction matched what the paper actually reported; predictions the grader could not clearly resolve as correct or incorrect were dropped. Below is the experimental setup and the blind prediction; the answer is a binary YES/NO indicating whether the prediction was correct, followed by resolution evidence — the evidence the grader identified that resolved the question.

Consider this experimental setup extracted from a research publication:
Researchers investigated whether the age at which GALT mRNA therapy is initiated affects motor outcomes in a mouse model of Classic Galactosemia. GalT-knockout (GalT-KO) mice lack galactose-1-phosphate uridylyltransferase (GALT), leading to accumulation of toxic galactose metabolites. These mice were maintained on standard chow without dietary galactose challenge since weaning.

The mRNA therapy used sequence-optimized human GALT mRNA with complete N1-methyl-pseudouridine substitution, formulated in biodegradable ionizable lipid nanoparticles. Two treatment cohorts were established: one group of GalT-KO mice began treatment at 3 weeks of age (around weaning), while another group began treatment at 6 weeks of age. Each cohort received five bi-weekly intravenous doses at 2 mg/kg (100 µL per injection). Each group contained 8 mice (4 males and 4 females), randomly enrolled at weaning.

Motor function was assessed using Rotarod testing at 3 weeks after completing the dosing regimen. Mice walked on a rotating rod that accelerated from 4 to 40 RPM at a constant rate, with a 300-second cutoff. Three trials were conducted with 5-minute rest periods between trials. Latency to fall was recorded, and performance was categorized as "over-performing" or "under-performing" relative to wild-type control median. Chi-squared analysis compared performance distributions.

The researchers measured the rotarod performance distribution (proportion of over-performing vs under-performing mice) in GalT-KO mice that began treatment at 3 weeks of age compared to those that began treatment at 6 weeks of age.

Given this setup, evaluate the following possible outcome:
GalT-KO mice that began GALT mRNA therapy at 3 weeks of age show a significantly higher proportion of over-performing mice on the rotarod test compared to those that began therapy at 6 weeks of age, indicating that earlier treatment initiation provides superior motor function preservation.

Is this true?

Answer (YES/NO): YES